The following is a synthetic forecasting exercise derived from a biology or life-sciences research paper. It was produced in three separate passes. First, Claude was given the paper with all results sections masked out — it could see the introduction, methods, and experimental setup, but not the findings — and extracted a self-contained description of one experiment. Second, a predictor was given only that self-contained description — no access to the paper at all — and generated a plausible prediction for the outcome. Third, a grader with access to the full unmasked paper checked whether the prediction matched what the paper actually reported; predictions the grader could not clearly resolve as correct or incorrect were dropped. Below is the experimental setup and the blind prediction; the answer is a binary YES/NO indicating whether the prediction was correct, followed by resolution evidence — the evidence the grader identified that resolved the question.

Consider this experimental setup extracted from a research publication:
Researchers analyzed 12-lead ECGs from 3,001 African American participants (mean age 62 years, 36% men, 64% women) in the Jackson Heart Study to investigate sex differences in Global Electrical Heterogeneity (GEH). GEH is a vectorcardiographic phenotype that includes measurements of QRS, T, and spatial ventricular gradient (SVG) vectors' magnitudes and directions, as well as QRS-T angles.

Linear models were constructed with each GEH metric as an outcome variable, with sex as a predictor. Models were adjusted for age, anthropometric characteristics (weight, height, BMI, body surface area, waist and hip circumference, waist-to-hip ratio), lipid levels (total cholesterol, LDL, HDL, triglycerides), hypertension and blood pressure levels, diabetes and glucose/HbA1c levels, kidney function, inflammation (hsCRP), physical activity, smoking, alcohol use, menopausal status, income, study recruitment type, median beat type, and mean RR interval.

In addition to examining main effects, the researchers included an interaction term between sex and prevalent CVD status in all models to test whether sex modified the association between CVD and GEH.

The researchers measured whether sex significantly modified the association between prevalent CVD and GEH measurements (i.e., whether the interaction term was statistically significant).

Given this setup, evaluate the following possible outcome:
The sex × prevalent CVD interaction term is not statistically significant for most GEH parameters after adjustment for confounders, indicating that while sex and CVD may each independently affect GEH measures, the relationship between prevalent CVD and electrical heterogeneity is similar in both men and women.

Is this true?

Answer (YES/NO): NO